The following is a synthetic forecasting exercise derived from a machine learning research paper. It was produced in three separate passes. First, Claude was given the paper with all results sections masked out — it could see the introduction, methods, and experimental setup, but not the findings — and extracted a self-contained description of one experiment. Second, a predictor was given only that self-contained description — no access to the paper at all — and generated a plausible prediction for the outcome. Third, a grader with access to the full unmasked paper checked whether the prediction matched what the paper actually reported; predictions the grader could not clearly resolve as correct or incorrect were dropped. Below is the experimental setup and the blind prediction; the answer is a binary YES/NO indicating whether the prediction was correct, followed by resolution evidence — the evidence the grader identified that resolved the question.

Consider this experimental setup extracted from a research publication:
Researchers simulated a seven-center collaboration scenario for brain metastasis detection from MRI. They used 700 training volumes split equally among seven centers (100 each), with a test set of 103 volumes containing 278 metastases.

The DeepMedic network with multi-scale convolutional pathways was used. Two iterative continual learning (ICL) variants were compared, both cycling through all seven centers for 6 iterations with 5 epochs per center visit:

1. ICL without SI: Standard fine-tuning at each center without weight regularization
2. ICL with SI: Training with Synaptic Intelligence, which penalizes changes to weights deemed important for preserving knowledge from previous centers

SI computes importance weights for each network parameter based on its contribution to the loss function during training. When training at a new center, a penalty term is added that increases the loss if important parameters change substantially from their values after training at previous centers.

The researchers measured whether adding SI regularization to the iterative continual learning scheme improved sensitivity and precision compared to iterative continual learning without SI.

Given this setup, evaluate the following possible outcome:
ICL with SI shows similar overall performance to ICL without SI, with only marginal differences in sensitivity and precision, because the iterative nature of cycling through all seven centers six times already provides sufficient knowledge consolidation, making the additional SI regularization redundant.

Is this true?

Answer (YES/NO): YES